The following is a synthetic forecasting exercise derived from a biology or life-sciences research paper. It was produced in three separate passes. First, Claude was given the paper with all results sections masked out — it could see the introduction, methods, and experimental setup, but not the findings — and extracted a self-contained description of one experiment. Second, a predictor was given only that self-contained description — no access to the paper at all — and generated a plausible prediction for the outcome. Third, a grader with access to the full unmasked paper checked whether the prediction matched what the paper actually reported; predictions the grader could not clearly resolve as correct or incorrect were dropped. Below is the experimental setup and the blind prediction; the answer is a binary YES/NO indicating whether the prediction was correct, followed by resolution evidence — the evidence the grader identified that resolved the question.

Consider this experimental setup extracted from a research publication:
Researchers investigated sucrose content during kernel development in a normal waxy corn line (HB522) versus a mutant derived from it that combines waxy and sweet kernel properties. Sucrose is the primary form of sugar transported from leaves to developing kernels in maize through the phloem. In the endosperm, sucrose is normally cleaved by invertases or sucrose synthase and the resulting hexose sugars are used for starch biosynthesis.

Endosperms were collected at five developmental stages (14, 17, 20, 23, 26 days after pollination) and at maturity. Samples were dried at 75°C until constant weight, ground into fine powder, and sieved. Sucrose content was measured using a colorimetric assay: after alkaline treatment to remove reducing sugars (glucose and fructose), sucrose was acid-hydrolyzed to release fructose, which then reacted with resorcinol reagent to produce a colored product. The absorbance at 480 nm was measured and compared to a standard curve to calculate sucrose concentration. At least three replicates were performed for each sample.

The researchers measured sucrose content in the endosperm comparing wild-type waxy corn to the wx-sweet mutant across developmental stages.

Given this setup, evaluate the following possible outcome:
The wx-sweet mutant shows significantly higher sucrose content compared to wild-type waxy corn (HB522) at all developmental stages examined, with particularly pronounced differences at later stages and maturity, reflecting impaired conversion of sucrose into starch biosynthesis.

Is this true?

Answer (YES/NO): NO